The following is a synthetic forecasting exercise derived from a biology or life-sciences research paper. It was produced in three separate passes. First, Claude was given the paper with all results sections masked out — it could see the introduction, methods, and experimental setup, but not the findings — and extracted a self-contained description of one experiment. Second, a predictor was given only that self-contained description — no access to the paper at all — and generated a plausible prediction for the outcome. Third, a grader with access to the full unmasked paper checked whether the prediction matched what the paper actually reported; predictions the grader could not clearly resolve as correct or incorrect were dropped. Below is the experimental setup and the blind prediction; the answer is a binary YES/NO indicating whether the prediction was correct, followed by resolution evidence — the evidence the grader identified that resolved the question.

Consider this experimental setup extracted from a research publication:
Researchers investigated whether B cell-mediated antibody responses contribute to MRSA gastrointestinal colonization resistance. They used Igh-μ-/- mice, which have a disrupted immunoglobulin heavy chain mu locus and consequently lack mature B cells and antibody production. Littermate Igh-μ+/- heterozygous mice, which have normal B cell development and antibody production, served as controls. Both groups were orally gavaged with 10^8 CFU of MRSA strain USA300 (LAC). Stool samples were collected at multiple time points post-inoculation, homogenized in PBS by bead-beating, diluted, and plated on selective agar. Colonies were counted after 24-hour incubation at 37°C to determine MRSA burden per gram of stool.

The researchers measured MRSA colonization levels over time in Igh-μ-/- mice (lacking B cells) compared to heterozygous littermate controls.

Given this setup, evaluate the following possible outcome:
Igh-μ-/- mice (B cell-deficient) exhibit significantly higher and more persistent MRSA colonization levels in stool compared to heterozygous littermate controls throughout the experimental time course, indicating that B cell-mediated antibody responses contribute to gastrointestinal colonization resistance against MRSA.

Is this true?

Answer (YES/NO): NO